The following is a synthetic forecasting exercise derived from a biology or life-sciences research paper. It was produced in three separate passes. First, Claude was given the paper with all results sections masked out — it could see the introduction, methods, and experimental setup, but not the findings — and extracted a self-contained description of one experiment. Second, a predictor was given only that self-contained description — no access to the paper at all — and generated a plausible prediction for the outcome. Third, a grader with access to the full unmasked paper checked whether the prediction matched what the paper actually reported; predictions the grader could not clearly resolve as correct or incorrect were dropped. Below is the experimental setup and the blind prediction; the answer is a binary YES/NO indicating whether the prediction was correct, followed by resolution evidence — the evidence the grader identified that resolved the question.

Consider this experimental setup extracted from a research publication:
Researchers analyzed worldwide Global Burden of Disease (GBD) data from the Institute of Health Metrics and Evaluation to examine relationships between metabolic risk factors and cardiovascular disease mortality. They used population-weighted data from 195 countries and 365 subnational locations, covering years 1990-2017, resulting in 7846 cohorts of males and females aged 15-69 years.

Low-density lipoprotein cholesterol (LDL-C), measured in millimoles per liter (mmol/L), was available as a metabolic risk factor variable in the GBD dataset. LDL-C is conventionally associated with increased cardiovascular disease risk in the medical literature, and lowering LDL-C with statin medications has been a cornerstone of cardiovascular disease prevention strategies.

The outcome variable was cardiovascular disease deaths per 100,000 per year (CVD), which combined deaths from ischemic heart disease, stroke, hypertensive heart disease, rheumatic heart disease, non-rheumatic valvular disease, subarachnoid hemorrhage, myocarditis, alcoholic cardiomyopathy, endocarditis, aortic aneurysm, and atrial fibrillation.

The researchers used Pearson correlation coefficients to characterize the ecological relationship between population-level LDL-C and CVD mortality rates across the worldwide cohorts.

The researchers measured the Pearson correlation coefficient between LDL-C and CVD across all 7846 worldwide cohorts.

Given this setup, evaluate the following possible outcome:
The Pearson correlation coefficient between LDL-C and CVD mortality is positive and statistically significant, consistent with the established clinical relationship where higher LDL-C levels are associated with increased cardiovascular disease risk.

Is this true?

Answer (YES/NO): NO